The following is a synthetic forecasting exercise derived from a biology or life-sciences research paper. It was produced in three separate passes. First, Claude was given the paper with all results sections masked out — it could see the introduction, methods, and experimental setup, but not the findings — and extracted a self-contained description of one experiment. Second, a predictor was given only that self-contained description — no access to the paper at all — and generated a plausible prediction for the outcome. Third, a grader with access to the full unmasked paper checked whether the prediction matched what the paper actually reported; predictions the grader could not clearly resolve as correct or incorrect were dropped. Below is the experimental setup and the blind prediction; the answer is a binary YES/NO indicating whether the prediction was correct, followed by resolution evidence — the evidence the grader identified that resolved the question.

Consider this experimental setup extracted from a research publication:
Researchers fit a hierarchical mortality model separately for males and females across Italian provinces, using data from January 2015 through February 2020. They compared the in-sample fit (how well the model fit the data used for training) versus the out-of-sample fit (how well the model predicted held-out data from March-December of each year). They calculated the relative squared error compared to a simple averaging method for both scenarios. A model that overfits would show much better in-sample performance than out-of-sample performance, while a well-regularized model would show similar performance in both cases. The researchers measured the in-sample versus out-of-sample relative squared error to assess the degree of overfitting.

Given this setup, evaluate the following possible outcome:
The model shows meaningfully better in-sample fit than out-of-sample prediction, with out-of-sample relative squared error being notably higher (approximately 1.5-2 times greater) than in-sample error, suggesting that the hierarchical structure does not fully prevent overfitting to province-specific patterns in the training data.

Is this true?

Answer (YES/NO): NO